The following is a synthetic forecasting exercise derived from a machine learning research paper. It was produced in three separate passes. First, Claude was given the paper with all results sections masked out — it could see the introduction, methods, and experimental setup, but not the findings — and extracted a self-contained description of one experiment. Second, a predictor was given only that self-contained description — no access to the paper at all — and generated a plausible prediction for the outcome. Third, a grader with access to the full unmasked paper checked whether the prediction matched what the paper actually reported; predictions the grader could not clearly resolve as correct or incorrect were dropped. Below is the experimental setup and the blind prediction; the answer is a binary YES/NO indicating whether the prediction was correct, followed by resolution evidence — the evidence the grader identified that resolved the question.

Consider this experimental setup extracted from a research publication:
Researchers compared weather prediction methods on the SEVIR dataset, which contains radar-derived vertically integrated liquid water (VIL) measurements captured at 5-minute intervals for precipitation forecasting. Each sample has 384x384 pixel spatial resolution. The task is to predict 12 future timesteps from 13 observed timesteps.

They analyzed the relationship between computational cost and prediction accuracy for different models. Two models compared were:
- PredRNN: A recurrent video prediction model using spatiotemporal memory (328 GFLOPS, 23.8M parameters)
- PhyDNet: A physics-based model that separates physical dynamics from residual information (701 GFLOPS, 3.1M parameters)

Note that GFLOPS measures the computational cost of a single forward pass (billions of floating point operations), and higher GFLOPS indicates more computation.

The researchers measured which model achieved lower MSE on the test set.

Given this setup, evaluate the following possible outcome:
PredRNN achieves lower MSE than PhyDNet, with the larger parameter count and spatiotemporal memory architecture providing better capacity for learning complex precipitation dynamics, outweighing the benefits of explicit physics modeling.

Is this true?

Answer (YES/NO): YES